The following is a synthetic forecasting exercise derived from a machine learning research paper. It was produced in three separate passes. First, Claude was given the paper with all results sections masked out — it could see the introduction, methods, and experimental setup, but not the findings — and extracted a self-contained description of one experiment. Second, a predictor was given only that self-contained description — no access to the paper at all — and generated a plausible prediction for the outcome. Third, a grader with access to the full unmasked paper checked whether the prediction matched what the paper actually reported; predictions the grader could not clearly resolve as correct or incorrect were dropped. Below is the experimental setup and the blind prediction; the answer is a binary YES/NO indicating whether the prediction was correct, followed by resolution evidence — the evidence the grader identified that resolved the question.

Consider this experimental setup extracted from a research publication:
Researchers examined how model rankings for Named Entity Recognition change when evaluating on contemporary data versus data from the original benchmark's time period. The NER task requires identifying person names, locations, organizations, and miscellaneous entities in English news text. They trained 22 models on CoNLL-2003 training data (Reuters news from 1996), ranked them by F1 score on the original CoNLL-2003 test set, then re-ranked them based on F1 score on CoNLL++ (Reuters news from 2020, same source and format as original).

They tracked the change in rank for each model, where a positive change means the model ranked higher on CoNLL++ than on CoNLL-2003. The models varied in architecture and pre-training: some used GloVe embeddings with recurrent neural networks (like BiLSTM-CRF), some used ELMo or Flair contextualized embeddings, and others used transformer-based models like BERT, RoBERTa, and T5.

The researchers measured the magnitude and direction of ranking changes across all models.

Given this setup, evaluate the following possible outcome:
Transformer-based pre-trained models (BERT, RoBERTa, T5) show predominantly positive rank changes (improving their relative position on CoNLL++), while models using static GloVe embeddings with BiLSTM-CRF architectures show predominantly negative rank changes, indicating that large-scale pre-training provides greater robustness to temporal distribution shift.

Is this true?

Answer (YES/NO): YES